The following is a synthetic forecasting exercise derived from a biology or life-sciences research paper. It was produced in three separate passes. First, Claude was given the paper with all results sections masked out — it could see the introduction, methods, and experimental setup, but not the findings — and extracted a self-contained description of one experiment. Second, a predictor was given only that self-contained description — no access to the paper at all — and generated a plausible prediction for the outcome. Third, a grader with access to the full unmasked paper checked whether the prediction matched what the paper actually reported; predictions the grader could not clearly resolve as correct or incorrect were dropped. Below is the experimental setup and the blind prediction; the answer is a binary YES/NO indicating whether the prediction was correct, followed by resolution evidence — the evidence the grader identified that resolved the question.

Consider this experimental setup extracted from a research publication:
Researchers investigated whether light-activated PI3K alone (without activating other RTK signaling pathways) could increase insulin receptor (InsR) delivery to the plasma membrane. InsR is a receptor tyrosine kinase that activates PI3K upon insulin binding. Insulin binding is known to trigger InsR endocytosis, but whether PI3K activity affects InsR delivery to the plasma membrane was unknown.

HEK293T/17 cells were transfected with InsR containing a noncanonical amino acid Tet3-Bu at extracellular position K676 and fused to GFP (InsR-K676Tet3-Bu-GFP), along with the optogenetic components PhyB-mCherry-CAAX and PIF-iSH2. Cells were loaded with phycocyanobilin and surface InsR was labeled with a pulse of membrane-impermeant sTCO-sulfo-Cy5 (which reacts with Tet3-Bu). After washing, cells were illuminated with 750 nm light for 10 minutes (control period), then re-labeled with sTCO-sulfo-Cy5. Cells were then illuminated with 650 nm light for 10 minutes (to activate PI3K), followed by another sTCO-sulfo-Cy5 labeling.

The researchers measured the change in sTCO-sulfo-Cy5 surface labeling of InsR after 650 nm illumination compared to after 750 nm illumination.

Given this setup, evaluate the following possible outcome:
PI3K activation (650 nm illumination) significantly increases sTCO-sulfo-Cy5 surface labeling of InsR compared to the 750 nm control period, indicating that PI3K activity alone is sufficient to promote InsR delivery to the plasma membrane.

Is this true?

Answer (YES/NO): YES